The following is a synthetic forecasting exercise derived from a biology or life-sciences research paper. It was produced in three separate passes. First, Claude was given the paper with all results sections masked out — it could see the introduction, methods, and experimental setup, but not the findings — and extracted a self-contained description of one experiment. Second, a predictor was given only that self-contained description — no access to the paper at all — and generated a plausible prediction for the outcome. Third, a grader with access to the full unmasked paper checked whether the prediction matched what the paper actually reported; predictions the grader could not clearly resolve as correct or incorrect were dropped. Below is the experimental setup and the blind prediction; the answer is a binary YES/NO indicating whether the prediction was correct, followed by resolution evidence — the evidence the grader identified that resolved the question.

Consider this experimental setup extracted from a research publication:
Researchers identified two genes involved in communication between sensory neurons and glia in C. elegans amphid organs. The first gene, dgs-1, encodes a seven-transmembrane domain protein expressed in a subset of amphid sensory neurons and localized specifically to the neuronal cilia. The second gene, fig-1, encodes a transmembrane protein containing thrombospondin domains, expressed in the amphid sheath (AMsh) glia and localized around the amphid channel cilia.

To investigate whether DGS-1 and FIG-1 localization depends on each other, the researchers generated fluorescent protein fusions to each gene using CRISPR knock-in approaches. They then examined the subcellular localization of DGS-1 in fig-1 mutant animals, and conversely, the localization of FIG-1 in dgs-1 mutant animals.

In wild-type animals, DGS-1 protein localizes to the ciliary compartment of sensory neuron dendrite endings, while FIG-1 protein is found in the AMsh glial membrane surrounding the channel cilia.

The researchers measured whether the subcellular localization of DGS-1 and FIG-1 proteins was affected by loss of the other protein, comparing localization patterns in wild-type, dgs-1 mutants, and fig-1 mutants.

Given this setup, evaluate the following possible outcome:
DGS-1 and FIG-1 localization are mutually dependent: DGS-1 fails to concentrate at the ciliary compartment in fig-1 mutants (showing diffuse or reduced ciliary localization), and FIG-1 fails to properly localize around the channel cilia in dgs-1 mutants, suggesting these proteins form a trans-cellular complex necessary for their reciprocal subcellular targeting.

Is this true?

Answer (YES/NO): NO